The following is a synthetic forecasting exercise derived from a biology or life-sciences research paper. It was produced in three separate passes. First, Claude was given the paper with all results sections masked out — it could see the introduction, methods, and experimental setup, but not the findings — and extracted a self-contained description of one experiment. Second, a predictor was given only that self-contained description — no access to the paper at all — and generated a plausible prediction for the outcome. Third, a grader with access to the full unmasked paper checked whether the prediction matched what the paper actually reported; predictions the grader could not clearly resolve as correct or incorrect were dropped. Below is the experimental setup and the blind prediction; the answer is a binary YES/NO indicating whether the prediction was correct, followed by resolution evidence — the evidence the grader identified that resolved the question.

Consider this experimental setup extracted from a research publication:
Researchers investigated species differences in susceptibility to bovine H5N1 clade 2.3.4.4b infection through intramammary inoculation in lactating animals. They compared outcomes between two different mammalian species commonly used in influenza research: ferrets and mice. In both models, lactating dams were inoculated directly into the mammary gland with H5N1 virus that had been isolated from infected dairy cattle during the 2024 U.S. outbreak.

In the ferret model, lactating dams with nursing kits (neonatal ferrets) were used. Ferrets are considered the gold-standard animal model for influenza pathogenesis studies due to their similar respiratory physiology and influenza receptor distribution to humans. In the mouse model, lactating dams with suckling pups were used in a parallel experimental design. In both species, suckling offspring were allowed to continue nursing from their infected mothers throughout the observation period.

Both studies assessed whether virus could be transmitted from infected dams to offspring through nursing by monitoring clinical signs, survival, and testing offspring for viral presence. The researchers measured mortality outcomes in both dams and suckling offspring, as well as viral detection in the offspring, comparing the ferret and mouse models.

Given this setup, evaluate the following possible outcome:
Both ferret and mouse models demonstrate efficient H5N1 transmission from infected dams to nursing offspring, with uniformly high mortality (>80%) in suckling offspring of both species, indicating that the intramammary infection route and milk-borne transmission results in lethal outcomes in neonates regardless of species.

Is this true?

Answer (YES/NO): NO